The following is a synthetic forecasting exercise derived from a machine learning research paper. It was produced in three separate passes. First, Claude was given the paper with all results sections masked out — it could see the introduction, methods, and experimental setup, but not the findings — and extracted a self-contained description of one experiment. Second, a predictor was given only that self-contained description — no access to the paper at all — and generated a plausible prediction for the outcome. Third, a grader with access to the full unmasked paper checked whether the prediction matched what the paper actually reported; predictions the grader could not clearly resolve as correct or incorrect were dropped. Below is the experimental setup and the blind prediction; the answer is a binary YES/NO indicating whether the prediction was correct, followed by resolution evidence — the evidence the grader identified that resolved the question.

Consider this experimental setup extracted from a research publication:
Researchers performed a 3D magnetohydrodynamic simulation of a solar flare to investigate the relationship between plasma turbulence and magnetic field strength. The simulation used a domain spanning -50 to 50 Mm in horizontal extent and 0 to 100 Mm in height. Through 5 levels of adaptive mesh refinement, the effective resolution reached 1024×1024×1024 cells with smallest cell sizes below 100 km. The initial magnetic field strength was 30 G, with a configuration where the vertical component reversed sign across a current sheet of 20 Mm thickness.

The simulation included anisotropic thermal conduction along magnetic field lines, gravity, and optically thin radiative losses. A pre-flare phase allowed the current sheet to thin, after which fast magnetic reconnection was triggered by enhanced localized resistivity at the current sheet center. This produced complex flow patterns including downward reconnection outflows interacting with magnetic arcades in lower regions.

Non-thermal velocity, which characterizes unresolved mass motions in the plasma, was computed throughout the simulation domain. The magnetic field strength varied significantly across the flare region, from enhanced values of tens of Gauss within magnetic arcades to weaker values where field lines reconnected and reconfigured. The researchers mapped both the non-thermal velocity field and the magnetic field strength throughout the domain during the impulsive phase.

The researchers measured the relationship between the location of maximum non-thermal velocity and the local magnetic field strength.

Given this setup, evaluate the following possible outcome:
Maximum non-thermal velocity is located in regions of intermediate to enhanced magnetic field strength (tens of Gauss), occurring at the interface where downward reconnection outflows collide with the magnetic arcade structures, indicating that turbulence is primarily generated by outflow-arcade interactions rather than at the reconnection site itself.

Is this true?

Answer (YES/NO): NO